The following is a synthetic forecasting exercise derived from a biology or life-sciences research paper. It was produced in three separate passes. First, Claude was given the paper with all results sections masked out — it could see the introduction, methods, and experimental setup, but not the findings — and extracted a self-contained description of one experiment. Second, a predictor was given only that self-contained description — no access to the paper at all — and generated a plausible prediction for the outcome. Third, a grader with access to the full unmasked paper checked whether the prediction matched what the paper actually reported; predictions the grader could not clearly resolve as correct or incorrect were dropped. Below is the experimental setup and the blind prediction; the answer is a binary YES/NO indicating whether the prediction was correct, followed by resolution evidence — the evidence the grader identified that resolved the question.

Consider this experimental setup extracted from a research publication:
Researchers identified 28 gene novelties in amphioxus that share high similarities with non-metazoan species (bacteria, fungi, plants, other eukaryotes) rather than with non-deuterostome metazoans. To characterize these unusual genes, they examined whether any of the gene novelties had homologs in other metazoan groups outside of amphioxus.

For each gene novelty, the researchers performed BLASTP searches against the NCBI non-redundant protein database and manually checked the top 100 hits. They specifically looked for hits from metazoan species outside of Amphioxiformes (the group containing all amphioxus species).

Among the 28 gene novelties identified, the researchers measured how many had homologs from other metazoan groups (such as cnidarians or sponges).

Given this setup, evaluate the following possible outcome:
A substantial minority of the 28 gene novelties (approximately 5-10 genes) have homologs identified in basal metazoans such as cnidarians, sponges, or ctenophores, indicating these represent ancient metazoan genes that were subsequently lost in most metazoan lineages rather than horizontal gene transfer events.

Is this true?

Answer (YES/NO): NO